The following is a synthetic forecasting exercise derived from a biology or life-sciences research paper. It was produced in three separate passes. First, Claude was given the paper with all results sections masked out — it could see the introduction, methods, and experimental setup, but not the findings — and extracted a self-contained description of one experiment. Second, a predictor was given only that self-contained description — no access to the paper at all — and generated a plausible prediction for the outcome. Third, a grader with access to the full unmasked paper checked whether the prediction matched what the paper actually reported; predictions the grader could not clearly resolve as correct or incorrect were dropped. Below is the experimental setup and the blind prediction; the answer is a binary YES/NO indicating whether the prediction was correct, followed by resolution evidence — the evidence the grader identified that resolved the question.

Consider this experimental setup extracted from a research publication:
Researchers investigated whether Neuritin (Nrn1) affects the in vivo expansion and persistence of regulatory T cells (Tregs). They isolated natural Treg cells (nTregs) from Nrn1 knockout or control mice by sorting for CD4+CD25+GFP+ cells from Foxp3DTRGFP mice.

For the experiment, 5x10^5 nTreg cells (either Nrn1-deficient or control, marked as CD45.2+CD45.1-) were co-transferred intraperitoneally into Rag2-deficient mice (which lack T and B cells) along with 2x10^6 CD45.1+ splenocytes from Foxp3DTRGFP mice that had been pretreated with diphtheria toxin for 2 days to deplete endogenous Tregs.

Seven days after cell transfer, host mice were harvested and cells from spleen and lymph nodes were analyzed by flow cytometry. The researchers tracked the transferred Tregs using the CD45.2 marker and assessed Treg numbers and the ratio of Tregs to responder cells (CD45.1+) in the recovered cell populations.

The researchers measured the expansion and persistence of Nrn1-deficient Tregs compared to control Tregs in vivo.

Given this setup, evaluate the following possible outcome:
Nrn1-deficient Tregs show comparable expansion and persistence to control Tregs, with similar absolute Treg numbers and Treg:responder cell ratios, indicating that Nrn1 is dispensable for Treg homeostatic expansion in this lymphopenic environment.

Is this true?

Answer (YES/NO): NO